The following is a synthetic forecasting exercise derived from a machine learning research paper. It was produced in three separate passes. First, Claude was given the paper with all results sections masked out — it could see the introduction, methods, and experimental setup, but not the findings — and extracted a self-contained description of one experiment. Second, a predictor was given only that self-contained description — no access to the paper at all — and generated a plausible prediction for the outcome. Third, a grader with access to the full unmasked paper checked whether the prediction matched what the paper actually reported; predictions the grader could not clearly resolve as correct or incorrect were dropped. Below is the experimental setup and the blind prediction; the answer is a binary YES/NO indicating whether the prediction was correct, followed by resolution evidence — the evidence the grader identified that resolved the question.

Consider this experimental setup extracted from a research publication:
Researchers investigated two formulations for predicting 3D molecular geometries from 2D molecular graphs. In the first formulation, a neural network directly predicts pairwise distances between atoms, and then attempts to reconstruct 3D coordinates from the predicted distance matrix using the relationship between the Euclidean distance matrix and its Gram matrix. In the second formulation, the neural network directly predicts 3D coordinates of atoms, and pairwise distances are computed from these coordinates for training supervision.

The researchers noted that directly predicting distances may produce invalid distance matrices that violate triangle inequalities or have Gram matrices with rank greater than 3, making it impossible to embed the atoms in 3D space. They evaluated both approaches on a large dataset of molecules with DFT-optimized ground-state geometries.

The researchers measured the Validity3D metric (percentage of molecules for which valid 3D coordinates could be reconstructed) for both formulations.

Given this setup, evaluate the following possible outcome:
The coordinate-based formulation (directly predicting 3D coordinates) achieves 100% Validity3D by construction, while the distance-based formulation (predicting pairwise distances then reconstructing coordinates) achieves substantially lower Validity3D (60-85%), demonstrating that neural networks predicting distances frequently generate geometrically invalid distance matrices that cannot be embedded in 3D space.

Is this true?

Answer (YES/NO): NO